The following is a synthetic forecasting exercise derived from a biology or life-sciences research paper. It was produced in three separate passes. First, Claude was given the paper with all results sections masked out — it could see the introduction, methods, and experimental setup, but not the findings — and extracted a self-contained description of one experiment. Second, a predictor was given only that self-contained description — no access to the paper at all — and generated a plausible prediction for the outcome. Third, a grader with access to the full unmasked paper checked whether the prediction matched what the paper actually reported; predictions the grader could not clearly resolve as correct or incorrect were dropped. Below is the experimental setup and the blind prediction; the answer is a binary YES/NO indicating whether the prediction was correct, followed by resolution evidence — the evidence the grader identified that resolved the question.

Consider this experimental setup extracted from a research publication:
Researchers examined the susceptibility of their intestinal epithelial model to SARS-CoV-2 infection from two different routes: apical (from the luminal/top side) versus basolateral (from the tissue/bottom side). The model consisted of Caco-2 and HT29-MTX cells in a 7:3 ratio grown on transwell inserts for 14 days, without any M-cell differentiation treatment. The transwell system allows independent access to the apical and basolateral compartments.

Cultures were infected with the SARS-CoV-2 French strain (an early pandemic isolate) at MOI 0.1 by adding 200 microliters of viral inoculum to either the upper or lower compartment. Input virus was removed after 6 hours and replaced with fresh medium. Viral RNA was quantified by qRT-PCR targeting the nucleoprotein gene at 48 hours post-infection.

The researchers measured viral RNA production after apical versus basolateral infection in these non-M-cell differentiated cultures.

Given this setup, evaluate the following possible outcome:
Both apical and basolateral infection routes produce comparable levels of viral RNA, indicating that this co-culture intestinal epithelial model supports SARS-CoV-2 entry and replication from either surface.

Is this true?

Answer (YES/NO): NO